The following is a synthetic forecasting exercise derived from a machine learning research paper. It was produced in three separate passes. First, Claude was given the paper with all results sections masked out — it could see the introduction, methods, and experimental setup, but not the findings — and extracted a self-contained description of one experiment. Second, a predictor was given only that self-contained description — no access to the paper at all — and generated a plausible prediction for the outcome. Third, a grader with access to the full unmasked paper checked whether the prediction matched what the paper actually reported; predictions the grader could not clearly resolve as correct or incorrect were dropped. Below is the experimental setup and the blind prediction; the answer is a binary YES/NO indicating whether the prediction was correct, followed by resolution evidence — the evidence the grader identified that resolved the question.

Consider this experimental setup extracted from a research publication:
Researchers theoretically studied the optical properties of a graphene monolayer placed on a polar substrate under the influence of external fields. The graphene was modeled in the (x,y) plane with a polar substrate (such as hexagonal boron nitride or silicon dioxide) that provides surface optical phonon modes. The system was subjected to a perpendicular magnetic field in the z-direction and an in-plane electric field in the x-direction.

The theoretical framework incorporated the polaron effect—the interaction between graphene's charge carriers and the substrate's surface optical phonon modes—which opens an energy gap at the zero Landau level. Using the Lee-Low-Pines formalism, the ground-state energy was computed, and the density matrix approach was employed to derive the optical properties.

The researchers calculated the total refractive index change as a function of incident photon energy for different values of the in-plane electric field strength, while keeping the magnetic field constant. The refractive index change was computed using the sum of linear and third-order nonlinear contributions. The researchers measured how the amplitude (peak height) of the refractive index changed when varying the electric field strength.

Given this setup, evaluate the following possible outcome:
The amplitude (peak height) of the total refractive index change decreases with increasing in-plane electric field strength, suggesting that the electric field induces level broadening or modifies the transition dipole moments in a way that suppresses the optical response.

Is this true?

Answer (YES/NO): NO